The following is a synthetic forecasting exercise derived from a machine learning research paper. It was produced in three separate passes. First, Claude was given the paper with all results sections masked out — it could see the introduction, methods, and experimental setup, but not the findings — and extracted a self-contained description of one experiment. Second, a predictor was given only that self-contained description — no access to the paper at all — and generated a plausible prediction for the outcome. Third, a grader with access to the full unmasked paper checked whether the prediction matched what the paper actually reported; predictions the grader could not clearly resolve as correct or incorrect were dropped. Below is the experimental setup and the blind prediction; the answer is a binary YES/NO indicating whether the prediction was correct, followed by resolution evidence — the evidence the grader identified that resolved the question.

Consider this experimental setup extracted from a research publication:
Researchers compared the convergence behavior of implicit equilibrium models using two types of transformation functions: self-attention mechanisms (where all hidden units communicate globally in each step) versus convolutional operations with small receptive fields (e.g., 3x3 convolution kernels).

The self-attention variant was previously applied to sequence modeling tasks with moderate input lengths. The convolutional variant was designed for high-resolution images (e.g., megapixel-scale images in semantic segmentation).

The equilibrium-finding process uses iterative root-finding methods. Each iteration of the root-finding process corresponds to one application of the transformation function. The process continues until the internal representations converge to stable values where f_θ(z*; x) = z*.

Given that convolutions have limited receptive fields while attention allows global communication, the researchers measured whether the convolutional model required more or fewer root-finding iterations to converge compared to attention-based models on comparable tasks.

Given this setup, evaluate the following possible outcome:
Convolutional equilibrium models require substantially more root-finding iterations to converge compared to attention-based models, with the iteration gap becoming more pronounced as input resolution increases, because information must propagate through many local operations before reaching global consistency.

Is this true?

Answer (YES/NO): YES